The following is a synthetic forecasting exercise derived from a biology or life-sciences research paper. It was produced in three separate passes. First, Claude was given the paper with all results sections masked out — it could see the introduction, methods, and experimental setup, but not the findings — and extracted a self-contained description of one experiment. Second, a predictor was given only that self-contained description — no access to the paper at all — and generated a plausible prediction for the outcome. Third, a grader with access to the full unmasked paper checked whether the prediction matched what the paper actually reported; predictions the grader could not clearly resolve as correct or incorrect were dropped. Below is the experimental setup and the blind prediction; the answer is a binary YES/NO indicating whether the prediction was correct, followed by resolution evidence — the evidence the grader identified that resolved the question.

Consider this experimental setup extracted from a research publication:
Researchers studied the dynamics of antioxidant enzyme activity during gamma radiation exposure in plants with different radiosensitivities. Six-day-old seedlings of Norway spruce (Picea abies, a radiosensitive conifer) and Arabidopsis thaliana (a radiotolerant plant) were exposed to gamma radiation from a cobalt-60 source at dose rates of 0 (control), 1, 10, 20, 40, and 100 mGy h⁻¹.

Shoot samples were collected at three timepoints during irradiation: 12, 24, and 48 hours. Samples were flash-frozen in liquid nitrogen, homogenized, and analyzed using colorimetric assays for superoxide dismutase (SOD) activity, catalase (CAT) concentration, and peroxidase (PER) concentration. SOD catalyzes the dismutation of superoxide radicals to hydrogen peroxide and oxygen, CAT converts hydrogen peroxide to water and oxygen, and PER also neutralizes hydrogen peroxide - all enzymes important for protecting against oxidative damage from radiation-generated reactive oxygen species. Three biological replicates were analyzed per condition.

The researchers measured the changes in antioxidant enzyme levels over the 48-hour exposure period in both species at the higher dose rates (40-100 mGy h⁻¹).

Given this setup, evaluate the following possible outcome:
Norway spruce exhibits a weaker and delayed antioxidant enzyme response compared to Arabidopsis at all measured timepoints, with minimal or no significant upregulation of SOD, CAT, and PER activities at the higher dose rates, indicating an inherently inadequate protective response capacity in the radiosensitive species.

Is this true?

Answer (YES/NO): NO